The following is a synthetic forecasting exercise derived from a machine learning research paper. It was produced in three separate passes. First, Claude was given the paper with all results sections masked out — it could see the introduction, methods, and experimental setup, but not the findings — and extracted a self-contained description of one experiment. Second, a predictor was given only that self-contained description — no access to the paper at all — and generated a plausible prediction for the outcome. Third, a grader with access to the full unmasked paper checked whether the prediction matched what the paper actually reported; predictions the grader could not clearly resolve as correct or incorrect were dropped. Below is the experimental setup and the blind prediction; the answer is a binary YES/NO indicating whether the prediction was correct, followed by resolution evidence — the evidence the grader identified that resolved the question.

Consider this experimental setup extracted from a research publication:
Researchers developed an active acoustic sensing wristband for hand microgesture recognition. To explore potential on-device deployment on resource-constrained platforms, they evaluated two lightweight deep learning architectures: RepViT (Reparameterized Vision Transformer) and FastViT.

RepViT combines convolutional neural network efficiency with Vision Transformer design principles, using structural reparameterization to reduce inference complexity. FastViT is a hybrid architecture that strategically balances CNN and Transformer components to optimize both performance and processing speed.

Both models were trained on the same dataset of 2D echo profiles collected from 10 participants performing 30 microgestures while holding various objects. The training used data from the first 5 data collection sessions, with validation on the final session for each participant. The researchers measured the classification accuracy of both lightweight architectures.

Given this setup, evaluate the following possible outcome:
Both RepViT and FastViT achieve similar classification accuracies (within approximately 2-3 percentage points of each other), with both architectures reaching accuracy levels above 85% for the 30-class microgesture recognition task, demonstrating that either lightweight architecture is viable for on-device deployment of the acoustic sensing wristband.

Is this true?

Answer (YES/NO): NO